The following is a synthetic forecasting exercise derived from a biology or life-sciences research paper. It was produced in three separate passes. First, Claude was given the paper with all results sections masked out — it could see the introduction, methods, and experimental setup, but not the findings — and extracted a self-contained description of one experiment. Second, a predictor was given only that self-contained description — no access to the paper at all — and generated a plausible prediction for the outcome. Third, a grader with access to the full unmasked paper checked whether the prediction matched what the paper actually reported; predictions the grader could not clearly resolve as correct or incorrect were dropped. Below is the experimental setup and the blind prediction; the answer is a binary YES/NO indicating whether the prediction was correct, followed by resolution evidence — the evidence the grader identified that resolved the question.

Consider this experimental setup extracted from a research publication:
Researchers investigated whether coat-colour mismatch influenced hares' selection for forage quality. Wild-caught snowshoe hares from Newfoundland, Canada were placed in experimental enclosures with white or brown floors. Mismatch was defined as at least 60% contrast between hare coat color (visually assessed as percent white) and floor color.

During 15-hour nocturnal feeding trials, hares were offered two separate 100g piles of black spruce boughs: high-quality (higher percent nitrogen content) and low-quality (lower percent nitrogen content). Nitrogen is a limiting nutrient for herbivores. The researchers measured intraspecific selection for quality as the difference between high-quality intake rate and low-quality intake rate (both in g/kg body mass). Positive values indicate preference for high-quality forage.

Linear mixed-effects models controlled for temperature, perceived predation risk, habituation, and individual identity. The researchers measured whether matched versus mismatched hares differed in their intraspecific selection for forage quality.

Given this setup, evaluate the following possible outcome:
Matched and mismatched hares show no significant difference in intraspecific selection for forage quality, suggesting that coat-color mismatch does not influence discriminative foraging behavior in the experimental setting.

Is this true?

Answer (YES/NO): NO